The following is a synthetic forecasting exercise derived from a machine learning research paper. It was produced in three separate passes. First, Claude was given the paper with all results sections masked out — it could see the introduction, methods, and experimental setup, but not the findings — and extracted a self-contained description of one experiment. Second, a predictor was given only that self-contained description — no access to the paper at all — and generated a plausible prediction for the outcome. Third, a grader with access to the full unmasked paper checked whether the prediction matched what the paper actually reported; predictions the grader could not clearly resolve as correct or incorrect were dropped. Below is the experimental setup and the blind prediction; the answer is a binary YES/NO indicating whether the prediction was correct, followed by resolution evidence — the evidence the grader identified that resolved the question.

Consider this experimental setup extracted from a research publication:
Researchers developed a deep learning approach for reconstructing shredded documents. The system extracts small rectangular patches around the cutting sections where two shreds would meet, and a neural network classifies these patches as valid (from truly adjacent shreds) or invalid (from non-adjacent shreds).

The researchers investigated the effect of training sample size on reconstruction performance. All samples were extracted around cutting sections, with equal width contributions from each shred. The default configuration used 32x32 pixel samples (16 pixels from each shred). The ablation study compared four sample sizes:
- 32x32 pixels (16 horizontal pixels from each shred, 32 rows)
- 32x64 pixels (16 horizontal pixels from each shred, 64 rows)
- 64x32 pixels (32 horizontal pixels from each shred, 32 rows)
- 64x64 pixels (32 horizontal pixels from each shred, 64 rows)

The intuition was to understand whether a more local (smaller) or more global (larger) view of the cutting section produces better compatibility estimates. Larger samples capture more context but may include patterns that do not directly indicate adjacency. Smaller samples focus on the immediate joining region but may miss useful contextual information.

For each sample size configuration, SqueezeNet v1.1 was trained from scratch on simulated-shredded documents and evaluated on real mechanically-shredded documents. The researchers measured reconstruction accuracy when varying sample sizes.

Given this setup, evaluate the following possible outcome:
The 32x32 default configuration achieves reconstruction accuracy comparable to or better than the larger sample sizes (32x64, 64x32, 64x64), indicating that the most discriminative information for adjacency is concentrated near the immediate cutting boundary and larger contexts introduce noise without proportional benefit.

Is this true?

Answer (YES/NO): YES